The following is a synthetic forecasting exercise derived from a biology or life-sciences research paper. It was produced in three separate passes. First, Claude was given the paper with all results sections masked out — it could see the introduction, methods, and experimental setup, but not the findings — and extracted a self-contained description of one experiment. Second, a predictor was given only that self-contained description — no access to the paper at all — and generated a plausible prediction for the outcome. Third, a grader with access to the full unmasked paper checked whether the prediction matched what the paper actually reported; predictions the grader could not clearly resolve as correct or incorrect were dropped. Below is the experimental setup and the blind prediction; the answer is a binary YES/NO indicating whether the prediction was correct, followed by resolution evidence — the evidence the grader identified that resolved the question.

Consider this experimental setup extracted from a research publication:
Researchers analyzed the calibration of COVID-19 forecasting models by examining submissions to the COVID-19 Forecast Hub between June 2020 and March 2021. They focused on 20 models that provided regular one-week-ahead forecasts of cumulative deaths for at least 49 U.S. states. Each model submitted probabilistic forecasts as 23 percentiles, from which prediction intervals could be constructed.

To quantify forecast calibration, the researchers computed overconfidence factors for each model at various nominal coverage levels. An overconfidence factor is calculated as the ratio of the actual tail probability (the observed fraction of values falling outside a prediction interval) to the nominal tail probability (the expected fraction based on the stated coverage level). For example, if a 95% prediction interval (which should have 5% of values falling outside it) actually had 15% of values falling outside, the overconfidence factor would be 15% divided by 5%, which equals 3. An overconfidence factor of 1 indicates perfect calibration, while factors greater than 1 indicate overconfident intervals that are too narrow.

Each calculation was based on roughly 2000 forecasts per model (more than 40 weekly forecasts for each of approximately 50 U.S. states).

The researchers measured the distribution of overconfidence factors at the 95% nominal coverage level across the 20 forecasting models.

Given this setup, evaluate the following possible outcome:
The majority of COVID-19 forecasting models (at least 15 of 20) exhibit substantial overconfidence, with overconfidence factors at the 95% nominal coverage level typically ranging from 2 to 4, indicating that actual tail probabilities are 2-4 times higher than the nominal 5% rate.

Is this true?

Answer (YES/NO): NO